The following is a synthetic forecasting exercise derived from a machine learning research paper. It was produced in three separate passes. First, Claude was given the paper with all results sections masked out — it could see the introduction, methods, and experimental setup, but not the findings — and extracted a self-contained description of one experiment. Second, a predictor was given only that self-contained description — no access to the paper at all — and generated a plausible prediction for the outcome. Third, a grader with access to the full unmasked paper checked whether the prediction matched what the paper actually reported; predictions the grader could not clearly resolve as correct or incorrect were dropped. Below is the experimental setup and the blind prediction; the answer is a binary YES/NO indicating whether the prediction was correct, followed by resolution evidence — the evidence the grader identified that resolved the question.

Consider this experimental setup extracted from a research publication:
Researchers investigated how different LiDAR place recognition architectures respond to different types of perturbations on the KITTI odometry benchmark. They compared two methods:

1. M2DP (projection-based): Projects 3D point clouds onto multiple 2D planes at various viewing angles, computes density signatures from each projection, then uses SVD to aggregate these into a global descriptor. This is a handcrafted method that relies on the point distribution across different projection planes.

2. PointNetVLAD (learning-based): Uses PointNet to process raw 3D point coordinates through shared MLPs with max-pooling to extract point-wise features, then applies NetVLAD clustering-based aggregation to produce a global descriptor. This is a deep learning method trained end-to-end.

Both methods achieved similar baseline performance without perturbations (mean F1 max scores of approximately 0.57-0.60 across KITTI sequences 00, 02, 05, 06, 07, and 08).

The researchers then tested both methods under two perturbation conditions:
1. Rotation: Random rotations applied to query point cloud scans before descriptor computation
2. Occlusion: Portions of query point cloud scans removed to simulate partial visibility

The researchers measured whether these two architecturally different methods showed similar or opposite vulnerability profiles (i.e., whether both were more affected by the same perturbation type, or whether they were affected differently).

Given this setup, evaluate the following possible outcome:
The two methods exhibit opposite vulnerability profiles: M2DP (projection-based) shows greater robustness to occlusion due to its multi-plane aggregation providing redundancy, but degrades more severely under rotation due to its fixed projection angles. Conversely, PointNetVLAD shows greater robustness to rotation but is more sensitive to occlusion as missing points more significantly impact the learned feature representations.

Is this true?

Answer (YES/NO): NO